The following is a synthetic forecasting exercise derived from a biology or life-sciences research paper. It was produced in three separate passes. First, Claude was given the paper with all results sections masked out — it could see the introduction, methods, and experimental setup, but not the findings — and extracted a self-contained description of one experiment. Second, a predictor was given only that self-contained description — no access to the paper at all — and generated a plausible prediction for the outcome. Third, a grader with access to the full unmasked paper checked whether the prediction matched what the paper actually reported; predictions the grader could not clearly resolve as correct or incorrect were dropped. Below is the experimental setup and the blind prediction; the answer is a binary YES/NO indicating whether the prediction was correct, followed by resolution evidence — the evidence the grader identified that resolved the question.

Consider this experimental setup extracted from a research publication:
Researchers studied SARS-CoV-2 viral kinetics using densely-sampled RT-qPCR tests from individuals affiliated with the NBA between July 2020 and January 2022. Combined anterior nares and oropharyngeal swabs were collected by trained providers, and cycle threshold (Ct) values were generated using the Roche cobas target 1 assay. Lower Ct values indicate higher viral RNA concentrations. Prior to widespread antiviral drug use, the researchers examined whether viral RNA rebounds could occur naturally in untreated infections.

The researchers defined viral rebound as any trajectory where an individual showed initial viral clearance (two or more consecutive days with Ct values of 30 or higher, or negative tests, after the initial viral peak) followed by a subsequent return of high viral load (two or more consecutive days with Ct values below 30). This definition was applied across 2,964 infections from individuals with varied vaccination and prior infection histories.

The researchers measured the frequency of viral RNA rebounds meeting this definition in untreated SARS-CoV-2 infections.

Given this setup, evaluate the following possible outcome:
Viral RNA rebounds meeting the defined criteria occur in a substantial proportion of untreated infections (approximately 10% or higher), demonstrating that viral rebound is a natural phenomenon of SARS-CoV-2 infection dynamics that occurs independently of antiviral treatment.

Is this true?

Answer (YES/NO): NO